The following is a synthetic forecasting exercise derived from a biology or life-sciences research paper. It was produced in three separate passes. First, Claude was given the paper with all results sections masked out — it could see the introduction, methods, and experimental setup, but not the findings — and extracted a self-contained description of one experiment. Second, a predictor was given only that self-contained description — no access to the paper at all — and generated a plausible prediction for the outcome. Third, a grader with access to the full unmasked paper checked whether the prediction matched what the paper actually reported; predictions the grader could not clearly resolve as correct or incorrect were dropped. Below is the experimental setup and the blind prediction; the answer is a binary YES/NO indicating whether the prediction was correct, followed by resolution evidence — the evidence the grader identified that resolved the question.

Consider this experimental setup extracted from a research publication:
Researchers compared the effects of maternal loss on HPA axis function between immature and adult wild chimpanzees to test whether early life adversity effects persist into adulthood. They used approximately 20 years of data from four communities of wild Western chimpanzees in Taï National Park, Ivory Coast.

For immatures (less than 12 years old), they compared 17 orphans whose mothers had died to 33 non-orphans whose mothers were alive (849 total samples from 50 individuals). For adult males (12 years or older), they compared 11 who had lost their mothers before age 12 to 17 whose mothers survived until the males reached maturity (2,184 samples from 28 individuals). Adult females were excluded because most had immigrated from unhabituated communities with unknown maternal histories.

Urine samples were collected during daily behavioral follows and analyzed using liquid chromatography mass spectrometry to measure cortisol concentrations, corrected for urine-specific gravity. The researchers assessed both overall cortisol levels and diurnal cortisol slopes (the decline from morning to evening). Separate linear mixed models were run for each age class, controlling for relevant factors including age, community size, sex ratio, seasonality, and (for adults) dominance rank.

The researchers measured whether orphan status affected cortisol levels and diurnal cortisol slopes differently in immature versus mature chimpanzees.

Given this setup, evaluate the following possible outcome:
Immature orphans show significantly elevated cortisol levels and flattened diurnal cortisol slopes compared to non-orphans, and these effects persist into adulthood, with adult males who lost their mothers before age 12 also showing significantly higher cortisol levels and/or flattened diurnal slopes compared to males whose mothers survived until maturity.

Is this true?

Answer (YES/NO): NO